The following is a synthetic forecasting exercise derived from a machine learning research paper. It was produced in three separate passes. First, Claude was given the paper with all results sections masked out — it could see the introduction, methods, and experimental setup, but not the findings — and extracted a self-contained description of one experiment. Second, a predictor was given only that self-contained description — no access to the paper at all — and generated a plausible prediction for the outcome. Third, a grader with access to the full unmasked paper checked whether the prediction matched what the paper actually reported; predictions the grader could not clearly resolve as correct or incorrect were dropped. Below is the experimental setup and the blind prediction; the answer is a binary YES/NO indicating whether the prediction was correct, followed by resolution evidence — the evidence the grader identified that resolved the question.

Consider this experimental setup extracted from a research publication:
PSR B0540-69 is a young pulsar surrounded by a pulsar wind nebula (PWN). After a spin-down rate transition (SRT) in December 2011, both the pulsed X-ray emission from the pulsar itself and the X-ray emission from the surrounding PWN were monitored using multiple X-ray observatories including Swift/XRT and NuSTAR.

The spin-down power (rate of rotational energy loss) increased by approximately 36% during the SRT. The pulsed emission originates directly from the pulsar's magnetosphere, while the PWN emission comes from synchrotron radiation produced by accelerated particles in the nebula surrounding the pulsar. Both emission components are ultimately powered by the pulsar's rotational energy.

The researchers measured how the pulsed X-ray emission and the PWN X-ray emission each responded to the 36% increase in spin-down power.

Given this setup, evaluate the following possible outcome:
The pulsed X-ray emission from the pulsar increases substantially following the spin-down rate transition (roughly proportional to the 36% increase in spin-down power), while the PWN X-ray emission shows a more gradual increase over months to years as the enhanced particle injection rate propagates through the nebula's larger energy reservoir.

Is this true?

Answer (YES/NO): NO